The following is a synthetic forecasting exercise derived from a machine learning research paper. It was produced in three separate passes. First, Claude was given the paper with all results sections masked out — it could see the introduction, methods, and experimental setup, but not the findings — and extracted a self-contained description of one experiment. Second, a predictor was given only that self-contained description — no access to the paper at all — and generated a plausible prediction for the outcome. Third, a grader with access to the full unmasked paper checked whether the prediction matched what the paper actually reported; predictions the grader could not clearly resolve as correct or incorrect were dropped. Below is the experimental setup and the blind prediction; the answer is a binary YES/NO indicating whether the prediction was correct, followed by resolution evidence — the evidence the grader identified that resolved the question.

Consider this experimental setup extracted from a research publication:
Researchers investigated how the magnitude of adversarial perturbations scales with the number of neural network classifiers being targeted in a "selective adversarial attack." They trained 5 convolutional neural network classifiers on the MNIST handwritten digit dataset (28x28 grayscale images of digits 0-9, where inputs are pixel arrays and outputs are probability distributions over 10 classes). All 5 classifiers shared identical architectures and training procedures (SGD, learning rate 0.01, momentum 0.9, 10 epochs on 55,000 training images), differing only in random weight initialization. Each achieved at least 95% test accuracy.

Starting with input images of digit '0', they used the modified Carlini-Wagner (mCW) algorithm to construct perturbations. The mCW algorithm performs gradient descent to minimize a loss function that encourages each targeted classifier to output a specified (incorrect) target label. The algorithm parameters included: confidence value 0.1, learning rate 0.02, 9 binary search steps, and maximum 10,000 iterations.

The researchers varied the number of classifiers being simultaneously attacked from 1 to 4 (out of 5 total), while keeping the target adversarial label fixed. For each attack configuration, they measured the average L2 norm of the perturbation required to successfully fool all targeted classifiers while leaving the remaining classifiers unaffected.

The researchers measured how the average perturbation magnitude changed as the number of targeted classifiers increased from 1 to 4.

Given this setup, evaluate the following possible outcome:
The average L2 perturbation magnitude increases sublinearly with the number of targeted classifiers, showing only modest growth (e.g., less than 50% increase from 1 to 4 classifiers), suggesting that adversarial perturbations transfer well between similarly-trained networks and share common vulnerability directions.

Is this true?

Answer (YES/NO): NO